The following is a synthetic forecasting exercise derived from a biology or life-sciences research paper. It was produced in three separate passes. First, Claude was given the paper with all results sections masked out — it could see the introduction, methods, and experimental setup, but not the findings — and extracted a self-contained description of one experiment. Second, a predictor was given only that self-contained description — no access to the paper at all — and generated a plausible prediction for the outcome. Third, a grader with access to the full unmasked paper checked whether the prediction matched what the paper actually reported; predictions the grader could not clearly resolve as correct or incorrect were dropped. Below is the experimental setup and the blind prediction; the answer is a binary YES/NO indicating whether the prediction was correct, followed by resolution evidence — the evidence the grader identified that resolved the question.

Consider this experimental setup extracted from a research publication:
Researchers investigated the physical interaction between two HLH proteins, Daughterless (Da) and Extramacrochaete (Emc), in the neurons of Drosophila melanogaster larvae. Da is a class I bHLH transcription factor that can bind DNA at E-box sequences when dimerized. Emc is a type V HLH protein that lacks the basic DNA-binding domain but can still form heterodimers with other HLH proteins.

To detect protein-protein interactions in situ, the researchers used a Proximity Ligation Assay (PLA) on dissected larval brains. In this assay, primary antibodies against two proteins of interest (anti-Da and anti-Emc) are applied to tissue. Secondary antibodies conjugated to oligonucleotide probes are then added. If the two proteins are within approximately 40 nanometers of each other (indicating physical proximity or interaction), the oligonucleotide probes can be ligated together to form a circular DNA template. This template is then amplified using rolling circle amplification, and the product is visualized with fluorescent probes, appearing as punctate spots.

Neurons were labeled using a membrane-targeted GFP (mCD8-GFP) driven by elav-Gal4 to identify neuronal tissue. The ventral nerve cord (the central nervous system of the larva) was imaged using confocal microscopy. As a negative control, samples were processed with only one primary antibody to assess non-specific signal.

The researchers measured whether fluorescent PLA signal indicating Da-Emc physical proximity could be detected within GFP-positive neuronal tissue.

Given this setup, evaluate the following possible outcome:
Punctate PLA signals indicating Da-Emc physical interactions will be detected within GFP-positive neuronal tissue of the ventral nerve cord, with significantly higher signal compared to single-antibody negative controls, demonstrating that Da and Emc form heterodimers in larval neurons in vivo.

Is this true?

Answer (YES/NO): YES